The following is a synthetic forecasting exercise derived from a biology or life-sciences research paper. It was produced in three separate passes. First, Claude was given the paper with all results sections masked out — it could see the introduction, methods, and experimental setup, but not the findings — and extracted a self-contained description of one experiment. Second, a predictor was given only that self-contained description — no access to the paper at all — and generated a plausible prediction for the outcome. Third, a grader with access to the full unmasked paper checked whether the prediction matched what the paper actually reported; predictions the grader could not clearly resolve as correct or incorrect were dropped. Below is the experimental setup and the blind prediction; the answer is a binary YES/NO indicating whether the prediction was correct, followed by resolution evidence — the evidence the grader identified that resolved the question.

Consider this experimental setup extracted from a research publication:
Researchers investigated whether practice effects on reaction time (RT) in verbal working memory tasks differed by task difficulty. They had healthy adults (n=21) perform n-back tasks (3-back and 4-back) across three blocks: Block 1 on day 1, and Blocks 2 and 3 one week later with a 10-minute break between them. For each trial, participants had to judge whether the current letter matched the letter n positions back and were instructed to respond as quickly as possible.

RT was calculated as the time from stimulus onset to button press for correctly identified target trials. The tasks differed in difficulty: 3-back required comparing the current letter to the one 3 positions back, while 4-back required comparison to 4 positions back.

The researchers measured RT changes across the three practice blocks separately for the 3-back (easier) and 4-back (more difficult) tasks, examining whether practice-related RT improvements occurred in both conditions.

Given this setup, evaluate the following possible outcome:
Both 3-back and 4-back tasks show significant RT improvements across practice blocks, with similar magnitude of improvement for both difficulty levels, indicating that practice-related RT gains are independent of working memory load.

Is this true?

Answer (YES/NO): NO